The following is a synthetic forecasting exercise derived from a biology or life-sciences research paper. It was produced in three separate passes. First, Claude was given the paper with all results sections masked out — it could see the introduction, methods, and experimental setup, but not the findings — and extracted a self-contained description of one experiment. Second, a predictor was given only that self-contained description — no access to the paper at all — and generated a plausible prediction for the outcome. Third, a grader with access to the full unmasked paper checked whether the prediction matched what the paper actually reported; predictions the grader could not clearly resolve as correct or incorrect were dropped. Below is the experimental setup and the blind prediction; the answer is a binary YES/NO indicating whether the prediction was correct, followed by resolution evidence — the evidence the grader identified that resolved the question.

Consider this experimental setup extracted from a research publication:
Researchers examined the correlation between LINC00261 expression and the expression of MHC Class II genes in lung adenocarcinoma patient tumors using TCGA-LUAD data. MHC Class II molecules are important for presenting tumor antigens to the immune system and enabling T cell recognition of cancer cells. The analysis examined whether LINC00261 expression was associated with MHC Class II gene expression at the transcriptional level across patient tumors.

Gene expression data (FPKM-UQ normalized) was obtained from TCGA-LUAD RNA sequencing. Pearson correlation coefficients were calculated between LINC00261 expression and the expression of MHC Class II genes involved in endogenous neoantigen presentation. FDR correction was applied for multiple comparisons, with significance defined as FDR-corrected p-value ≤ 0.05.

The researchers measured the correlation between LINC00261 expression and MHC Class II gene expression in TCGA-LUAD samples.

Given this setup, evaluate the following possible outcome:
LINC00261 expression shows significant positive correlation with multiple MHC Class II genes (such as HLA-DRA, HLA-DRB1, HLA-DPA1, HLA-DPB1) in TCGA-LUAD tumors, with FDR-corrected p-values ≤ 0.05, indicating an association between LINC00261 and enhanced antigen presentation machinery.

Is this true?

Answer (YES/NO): YES